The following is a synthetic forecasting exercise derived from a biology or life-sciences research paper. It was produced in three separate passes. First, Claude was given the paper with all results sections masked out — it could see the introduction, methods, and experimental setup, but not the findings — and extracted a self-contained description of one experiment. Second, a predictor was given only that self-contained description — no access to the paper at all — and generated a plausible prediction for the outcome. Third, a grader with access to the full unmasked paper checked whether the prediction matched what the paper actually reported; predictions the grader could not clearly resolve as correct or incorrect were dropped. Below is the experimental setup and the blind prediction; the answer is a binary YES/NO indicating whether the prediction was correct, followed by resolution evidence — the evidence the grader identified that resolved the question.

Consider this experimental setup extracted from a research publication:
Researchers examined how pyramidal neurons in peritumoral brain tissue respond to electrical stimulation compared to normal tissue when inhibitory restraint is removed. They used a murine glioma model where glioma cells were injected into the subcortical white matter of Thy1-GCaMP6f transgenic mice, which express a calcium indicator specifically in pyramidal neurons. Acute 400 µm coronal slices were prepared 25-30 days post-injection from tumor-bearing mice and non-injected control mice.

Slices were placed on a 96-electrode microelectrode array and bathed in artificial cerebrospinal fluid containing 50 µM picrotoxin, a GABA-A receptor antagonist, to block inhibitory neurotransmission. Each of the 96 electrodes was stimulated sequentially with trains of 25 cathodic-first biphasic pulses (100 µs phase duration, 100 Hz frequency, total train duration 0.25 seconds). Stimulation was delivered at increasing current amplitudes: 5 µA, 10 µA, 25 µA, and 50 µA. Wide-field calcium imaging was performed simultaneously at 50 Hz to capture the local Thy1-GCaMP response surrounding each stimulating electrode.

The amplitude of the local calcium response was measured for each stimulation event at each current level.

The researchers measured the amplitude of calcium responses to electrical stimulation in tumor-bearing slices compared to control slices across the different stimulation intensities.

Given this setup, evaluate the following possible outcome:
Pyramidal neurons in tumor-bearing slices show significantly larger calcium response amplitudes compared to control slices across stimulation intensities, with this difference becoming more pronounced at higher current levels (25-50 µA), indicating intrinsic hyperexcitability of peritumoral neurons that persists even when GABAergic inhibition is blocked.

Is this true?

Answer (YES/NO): NO